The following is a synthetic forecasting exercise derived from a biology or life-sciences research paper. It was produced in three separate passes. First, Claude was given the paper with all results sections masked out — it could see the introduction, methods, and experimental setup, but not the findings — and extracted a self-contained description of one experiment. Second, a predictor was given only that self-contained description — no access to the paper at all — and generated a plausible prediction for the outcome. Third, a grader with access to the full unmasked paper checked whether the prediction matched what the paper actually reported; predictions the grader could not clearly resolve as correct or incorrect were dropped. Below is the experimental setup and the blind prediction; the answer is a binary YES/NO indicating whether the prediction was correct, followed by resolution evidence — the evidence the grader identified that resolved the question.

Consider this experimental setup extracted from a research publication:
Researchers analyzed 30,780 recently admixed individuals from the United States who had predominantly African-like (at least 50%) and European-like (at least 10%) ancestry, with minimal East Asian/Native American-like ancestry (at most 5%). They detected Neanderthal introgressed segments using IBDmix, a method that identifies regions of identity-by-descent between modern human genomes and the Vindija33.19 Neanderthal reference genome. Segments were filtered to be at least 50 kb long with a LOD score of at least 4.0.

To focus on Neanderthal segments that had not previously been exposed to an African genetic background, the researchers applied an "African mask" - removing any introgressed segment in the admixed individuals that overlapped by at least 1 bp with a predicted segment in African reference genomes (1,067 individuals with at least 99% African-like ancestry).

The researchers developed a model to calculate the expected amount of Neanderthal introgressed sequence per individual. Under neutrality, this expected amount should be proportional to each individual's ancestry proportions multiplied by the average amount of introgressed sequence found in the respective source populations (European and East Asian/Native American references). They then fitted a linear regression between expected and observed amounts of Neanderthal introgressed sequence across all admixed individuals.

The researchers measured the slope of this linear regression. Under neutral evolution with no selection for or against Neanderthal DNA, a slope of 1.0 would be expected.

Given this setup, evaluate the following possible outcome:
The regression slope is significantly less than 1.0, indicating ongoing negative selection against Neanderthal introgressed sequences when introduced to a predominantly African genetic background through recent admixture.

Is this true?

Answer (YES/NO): NO